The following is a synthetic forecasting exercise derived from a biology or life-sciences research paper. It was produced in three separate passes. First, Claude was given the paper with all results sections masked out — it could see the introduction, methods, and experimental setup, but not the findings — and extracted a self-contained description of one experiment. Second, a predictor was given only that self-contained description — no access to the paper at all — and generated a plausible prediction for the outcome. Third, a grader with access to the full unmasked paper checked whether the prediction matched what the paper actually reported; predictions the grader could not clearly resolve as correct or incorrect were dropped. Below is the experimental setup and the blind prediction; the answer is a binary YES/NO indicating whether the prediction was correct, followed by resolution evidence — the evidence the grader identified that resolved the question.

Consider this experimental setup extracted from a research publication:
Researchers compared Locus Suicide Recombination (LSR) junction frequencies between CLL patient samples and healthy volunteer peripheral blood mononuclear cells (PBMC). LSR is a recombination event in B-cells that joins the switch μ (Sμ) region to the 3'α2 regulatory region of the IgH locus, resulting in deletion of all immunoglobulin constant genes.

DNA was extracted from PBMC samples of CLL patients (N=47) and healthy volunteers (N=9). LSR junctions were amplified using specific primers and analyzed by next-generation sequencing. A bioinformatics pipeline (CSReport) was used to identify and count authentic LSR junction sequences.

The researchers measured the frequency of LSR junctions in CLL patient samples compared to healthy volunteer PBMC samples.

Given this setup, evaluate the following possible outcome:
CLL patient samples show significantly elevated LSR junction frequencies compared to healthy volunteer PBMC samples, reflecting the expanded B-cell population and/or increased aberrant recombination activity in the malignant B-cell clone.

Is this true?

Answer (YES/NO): NO